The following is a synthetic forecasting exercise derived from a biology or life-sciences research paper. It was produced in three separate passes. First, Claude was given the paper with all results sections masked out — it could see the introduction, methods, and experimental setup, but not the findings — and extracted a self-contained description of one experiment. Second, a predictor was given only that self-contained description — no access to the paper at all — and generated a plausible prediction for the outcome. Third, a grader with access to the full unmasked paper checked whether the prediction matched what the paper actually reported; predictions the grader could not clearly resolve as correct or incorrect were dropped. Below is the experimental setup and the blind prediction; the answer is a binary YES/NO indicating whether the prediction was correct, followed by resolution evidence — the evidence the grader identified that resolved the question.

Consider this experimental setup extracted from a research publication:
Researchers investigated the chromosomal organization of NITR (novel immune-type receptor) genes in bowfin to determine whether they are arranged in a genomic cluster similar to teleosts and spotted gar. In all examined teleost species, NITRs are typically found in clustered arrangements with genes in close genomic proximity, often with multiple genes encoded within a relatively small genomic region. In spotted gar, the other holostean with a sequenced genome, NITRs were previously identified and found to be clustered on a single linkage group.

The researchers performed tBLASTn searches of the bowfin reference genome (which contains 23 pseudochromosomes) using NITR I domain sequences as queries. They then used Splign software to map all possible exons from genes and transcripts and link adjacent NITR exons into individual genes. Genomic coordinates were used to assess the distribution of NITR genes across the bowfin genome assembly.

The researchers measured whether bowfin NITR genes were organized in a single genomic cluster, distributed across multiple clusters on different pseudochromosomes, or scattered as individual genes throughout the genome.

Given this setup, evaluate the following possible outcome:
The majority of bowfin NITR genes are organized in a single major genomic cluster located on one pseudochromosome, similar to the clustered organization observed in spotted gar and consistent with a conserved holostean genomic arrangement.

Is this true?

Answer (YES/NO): NO